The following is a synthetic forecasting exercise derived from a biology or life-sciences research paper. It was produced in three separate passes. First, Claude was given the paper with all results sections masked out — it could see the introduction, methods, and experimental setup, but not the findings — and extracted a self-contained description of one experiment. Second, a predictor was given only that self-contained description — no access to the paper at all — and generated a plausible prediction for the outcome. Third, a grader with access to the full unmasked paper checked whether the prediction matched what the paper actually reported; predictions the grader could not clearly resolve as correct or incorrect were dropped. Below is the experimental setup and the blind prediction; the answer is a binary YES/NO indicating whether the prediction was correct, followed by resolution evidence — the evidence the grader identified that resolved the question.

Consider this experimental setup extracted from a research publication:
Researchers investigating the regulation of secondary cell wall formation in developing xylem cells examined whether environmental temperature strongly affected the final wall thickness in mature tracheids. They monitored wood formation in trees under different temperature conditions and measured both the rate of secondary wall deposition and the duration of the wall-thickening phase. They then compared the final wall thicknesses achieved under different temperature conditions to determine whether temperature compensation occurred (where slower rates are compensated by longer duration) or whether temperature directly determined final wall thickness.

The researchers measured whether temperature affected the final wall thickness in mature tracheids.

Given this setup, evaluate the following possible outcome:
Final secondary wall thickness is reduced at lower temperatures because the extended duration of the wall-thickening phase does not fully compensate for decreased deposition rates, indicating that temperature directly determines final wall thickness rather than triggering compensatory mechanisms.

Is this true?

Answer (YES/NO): NO